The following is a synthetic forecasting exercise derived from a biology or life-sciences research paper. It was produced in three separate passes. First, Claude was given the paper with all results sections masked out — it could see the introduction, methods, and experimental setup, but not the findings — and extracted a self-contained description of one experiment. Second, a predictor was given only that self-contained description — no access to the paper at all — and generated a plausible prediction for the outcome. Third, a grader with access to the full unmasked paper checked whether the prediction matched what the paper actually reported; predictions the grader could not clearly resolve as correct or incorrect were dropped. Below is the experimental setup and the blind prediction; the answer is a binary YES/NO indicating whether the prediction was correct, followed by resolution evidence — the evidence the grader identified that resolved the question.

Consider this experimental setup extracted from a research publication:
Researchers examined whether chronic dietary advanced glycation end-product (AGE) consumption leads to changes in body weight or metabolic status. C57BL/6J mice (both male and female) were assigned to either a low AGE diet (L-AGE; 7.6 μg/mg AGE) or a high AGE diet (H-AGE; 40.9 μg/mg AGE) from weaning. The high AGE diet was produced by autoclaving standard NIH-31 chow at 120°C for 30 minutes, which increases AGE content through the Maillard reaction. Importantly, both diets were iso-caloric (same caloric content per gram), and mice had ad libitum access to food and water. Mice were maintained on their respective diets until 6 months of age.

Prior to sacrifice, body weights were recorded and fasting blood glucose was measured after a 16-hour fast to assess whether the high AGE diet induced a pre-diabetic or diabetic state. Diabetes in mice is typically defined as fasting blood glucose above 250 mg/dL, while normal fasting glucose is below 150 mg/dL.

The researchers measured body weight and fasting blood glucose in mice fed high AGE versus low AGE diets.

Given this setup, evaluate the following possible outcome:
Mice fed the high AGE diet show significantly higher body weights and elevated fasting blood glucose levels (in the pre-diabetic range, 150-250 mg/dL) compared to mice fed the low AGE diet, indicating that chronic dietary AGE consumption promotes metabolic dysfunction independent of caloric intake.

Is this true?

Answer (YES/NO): NO